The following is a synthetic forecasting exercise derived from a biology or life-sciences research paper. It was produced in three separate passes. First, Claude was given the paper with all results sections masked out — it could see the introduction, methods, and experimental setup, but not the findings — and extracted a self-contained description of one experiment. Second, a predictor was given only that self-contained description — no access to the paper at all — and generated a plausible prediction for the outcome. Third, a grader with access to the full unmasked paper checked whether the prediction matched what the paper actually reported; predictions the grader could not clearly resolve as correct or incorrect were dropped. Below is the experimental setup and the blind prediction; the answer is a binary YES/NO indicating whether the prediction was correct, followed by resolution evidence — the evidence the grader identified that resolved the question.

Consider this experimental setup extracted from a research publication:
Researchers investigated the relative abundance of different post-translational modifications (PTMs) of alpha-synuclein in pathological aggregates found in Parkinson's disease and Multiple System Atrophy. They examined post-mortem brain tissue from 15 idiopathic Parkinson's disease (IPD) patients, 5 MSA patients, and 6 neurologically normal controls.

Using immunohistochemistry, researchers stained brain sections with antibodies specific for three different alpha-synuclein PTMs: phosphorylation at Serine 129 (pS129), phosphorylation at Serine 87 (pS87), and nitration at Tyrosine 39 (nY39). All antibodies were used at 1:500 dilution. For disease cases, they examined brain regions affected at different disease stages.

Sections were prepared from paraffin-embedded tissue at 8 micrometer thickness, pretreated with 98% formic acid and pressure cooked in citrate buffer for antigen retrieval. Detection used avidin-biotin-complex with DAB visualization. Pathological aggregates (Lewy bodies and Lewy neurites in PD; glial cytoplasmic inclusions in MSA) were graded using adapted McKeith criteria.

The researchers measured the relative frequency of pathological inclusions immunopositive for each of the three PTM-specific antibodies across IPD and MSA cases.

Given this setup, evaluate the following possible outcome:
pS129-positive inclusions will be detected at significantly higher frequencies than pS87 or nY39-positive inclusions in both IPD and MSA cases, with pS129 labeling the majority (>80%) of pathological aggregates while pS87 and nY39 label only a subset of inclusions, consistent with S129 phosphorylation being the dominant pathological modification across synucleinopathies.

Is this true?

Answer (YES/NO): NO